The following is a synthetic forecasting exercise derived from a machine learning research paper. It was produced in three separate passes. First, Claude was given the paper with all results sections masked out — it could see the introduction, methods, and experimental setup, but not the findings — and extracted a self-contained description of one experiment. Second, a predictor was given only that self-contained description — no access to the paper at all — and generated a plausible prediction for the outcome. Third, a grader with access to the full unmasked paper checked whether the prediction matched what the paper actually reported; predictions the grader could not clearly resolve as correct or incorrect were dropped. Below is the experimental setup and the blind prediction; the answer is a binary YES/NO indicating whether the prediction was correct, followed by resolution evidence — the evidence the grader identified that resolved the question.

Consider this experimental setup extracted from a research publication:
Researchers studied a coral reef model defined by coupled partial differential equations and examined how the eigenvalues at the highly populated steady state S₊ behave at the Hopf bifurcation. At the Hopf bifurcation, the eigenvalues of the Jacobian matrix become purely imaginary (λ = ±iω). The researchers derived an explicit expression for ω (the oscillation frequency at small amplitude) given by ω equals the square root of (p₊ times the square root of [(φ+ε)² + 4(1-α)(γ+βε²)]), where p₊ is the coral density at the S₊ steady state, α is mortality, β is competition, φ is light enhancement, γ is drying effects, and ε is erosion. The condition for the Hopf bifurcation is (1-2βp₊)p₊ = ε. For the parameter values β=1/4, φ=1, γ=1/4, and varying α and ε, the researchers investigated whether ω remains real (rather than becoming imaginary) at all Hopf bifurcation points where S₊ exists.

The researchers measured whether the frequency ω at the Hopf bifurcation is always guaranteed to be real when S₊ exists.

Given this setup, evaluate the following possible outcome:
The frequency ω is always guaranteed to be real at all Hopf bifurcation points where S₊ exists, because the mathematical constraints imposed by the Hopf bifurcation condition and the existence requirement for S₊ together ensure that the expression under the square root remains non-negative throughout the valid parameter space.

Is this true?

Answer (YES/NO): YES